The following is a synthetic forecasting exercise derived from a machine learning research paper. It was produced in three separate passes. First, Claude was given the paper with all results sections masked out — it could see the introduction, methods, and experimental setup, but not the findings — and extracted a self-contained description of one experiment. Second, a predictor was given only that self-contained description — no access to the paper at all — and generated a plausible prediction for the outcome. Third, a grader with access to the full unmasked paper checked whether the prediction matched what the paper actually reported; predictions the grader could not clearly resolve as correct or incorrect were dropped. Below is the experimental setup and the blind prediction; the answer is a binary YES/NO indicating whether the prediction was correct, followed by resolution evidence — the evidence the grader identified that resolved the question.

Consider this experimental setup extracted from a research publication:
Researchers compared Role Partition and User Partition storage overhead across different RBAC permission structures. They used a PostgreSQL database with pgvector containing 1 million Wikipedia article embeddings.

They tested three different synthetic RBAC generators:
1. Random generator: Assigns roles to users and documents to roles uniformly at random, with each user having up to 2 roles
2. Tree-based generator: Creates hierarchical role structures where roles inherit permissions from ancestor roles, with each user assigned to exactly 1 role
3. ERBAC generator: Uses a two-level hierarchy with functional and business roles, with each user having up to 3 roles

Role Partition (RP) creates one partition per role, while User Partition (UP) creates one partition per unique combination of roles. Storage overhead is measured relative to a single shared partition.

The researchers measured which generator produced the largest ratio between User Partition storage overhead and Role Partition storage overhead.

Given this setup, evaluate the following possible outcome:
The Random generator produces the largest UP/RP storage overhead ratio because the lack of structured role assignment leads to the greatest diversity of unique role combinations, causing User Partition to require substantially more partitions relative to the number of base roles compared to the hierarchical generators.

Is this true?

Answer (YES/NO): YES